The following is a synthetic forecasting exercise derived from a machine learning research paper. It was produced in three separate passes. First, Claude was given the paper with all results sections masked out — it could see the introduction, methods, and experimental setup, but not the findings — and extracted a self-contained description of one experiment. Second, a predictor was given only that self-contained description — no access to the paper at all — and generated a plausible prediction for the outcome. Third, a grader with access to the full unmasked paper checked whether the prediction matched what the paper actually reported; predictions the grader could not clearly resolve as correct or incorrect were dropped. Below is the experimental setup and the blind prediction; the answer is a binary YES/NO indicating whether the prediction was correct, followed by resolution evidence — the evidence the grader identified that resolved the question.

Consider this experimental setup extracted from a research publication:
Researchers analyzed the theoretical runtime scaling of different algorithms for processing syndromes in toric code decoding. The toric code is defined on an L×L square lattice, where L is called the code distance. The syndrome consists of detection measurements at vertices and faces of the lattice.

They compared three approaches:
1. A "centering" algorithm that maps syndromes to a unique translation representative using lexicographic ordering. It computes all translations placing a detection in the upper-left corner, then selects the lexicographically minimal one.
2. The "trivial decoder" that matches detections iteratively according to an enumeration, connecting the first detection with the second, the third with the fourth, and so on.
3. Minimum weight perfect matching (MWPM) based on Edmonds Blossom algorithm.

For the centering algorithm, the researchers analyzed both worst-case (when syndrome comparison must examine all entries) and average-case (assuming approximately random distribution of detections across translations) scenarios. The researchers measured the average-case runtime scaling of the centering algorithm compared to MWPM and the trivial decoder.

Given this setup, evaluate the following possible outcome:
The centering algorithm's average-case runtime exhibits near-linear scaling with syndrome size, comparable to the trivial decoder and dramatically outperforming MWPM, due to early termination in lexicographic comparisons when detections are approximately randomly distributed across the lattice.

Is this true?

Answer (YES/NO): YES